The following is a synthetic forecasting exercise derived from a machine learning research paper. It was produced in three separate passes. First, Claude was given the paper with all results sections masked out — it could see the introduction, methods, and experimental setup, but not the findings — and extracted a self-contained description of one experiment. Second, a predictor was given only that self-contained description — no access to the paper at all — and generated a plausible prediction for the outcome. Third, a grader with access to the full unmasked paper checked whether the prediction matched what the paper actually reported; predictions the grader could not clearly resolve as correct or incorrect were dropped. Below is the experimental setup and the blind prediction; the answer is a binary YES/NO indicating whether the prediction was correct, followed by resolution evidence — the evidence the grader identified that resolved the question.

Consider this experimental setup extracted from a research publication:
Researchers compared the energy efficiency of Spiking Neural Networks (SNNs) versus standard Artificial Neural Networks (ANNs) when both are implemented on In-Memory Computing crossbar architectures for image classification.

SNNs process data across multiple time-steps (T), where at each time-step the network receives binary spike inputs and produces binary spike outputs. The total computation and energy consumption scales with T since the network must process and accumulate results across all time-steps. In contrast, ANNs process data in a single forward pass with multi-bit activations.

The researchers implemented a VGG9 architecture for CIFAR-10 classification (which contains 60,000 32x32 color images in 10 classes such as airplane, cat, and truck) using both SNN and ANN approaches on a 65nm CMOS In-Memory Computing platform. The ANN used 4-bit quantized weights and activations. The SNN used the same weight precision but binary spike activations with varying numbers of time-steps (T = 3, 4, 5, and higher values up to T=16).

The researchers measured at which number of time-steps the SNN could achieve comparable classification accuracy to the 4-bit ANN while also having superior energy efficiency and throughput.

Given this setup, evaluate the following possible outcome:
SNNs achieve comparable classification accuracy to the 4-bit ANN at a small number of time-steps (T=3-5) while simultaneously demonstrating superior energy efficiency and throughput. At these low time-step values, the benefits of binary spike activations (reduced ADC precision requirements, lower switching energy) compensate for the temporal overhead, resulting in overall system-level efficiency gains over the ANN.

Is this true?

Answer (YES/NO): YES